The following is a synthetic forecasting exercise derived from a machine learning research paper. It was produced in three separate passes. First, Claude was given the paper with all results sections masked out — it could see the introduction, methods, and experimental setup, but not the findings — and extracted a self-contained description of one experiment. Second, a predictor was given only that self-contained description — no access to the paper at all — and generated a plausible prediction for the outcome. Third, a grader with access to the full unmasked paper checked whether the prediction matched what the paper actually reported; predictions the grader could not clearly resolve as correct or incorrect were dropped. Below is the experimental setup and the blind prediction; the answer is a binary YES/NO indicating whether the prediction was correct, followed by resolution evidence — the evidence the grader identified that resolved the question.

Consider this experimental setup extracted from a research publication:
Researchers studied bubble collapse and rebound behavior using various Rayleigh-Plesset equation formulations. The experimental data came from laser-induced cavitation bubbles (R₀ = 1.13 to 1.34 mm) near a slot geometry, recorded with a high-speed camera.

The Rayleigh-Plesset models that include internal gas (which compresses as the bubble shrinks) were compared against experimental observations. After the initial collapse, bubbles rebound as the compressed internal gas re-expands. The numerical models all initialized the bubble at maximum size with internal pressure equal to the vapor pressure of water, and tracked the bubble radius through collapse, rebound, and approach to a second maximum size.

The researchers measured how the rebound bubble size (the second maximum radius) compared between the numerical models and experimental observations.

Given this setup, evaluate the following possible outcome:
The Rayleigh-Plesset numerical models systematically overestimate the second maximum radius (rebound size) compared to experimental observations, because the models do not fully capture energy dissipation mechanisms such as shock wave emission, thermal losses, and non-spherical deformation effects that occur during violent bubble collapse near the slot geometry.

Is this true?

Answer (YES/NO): YES